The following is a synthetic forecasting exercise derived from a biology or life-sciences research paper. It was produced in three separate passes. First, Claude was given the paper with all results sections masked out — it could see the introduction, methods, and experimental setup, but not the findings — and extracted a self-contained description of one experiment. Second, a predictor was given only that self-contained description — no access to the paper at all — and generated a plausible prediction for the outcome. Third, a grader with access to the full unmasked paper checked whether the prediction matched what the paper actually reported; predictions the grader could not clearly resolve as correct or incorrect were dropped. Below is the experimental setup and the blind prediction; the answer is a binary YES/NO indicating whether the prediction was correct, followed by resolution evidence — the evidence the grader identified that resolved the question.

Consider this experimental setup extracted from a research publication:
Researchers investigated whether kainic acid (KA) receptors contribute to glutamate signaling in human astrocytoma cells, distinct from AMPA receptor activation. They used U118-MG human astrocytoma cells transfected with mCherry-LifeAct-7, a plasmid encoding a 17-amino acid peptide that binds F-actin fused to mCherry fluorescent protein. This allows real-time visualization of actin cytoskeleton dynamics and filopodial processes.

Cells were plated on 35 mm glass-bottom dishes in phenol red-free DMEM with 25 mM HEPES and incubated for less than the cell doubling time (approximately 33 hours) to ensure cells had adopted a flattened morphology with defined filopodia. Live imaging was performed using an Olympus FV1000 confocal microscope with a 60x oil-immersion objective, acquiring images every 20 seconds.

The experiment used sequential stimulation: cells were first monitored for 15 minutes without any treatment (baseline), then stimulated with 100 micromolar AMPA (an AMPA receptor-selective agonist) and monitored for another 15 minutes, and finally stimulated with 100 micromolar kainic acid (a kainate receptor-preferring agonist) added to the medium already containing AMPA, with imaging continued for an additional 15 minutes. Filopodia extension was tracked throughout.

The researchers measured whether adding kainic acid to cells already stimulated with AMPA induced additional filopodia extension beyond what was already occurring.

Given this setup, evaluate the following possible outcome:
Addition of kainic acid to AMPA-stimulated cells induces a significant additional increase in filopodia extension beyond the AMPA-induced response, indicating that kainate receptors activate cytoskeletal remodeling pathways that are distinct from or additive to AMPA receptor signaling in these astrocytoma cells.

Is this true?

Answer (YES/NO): NO